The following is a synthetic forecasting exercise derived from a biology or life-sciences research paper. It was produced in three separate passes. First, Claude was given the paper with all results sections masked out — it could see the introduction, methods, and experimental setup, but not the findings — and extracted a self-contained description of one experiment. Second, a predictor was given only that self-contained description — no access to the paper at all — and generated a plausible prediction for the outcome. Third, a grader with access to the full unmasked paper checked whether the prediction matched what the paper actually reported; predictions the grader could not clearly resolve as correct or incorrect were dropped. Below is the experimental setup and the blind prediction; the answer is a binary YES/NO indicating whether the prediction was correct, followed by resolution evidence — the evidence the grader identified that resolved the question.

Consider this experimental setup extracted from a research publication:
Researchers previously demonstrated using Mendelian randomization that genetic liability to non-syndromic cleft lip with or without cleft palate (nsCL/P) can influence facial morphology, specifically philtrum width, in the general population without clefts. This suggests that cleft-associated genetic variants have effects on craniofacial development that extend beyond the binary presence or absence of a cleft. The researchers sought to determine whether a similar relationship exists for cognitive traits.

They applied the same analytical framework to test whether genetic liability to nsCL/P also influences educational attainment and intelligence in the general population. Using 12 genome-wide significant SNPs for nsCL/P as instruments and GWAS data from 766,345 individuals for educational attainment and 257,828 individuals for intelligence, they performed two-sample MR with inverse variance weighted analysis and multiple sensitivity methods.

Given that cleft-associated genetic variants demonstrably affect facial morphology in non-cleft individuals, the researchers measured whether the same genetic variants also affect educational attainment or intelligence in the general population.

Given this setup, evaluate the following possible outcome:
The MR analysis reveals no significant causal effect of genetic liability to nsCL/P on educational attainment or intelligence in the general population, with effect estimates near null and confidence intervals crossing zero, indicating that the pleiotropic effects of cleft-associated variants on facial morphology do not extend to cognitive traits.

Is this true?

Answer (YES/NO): YES